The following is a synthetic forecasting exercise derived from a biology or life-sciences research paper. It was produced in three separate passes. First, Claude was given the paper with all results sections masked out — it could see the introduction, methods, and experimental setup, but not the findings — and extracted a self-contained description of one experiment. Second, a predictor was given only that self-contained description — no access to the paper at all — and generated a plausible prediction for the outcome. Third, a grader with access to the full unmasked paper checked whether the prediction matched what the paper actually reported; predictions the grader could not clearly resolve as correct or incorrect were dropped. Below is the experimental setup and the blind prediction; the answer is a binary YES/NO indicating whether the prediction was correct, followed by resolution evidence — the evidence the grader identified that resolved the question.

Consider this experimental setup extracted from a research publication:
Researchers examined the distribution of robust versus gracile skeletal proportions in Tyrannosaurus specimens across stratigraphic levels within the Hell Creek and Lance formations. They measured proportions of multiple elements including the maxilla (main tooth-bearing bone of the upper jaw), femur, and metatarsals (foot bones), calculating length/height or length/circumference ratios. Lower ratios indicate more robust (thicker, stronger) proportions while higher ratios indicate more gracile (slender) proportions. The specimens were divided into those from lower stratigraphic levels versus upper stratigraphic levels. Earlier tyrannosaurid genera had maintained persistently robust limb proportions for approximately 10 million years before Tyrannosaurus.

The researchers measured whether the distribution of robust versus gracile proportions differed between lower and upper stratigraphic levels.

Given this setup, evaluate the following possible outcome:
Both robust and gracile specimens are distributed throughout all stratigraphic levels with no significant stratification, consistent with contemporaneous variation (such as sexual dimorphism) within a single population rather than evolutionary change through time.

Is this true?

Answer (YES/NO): NO